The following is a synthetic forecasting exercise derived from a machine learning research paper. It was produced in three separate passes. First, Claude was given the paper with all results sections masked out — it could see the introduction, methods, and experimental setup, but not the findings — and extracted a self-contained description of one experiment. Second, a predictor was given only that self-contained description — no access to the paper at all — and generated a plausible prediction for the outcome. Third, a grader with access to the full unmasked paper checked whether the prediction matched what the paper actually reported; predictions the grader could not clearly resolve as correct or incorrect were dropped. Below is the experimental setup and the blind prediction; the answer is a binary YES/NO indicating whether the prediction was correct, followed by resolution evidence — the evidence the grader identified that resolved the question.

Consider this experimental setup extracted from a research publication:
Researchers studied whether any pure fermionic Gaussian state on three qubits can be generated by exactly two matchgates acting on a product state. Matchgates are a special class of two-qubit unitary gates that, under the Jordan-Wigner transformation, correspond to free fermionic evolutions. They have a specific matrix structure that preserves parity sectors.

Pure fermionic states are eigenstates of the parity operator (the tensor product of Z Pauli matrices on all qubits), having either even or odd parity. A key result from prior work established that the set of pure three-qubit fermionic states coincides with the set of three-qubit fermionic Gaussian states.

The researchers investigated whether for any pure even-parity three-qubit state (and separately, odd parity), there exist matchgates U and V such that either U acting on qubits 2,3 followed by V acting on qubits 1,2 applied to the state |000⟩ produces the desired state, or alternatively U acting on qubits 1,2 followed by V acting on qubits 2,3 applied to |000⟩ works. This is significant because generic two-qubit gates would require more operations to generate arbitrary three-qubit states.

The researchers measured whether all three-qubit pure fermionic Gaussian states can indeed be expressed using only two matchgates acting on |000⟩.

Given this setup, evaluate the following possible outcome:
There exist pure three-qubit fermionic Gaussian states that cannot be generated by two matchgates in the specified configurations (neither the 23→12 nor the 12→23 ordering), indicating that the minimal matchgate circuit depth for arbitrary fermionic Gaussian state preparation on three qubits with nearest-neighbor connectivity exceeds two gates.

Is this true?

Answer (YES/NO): NO